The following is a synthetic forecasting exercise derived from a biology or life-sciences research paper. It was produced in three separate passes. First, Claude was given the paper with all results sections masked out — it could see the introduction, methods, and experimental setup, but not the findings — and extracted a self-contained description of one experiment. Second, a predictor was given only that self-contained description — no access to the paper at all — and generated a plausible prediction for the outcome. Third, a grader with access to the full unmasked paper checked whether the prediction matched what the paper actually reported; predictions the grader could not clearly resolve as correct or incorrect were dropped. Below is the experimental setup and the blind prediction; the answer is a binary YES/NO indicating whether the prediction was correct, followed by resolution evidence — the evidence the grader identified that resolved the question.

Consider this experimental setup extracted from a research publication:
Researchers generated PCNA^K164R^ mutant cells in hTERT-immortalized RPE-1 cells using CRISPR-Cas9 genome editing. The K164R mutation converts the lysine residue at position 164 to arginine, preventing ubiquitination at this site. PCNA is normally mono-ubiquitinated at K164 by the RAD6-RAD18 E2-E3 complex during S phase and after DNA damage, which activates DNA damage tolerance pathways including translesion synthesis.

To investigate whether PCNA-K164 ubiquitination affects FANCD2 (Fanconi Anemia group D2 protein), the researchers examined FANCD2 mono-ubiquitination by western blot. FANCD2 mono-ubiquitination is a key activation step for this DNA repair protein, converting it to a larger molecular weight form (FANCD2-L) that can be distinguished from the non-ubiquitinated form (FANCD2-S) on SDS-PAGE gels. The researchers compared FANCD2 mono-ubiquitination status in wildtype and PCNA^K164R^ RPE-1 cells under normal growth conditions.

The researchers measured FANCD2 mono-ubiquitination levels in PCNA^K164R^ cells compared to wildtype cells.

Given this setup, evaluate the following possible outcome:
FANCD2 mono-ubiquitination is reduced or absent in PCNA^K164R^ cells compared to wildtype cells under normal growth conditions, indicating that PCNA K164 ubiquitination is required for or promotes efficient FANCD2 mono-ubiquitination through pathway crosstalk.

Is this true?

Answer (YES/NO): YES